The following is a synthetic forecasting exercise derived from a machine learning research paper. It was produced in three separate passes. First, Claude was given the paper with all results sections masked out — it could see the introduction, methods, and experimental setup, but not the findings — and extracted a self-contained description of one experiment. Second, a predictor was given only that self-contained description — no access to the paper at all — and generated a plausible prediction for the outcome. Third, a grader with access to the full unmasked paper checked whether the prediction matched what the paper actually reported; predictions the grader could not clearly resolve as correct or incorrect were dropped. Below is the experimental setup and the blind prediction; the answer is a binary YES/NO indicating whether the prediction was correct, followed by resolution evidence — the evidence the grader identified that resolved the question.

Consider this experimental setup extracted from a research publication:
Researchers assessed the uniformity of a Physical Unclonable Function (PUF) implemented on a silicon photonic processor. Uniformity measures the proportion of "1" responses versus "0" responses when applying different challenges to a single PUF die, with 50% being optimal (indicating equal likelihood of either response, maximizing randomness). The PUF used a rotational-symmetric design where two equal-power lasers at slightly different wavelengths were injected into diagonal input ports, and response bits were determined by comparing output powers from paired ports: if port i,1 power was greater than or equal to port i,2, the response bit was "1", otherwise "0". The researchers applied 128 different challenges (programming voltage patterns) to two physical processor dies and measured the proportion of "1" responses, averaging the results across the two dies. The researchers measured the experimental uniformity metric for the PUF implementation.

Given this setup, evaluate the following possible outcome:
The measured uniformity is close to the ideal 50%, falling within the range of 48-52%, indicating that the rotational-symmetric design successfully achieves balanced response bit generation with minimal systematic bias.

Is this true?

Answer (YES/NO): NO